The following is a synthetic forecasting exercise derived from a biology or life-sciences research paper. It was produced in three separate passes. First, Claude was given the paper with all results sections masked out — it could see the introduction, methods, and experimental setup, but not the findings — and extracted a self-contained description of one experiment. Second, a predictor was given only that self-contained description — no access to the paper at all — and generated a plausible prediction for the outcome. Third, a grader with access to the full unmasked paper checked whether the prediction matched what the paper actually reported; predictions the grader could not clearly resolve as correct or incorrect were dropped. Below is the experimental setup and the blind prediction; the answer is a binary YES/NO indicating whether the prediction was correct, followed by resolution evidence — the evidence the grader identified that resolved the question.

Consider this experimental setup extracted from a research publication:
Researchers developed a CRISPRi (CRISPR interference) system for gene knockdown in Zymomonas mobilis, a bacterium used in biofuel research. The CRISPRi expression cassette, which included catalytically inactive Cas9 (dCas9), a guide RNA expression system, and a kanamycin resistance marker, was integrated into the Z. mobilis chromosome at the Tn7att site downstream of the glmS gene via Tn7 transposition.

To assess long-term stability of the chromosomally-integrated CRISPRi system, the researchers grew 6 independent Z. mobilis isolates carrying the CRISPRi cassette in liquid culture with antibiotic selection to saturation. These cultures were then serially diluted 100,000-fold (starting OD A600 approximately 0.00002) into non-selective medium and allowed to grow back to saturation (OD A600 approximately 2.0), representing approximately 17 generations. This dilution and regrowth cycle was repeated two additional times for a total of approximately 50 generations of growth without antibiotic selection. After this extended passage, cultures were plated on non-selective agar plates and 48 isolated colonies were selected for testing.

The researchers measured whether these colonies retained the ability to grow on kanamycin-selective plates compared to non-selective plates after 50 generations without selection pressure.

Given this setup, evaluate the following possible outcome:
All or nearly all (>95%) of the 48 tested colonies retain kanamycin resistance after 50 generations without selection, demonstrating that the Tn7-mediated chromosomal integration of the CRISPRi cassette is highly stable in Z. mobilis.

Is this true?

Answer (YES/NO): YES